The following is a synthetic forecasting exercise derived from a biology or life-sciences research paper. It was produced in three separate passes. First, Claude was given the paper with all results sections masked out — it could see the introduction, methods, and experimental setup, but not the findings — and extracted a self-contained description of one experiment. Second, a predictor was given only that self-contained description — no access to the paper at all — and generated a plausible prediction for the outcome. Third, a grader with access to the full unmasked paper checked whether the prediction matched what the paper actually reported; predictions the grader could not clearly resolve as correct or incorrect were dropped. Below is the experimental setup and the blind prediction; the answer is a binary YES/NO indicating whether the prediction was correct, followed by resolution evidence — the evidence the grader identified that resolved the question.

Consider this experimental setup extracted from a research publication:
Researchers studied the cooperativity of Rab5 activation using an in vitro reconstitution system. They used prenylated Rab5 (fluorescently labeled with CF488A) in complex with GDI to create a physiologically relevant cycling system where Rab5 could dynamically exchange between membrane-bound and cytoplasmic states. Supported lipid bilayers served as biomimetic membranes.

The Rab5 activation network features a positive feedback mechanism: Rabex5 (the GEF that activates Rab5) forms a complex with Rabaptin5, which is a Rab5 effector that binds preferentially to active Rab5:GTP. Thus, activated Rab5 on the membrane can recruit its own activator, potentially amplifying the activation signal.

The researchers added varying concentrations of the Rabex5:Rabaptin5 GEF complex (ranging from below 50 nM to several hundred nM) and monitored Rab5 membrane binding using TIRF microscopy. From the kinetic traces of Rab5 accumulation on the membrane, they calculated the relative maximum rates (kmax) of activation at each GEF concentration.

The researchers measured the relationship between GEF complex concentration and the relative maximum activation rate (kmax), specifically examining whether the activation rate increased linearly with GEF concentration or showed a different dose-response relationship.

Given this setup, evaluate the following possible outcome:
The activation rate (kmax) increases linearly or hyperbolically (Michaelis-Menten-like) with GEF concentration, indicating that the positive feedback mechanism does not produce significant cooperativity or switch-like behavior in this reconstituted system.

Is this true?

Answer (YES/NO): NO